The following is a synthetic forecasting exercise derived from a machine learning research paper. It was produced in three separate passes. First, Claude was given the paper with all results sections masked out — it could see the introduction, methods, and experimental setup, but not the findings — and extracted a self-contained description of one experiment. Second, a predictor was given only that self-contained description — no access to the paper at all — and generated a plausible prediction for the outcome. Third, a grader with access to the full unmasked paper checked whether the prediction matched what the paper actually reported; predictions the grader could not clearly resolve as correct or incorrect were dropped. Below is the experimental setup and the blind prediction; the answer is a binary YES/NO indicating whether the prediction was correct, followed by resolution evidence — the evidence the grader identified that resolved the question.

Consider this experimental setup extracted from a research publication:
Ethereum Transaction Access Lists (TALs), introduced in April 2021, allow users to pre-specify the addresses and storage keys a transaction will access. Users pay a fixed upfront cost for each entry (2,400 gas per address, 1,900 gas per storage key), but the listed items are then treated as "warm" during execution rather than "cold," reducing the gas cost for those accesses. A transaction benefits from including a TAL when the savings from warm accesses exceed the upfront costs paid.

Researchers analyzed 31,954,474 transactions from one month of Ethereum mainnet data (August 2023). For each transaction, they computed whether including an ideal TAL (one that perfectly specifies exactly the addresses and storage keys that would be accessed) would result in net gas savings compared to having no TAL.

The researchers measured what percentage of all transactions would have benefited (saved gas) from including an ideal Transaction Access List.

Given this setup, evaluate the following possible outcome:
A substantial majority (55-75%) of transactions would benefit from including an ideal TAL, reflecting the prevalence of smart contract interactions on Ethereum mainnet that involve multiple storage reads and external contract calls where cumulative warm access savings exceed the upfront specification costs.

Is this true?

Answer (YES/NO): NO